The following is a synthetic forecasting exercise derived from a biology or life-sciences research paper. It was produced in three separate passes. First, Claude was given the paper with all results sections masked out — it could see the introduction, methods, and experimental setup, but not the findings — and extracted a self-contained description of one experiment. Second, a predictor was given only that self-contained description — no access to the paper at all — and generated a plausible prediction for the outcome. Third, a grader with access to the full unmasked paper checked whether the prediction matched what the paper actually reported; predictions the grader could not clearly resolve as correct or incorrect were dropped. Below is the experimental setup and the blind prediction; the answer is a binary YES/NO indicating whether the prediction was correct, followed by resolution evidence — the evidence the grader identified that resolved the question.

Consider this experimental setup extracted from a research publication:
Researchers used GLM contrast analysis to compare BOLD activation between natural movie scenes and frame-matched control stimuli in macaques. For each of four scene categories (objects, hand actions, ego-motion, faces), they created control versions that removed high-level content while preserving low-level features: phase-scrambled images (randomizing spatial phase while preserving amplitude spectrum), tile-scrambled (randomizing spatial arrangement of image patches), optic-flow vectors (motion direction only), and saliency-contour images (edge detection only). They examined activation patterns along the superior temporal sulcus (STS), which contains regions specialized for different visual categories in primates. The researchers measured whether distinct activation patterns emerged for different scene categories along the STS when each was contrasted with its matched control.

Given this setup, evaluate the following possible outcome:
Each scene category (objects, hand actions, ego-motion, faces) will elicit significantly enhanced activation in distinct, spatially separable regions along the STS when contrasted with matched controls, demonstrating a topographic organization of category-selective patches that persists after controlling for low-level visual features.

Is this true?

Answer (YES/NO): NO